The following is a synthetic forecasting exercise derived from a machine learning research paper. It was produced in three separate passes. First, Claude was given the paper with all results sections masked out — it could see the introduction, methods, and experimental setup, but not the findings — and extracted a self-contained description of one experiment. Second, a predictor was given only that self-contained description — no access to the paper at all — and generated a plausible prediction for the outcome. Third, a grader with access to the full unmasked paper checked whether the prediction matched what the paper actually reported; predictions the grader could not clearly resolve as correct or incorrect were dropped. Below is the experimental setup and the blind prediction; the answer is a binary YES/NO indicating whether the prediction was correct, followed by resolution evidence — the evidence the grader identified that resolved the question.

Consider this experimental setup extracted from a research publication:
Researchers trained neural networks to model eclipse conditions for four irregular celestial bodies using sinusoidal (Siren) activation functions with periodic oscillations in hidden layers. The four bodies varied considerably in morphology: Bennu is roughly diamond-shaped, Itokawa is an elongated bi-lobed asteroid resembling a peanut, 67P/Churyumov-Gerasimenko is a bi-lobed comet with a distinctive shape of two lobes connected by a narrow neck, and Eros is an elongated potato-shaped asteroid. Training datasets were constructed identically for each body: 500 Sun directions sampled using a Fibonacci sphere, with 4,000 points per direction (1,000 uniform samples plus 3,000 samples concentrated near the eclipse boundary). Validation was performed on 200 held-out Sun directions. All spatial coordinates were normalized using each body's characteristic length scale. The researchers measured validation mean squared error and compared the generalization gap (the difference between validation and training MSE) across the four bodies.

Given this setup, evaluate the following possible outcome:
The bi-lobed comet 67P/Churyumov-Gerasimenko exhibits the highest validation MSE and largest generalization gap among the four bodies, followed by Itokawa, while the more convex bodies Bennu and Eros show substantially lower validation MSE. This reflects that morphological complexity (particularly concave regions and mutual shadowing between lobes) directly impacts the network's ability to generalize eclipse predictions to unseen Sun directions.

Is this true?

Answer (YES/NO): NO